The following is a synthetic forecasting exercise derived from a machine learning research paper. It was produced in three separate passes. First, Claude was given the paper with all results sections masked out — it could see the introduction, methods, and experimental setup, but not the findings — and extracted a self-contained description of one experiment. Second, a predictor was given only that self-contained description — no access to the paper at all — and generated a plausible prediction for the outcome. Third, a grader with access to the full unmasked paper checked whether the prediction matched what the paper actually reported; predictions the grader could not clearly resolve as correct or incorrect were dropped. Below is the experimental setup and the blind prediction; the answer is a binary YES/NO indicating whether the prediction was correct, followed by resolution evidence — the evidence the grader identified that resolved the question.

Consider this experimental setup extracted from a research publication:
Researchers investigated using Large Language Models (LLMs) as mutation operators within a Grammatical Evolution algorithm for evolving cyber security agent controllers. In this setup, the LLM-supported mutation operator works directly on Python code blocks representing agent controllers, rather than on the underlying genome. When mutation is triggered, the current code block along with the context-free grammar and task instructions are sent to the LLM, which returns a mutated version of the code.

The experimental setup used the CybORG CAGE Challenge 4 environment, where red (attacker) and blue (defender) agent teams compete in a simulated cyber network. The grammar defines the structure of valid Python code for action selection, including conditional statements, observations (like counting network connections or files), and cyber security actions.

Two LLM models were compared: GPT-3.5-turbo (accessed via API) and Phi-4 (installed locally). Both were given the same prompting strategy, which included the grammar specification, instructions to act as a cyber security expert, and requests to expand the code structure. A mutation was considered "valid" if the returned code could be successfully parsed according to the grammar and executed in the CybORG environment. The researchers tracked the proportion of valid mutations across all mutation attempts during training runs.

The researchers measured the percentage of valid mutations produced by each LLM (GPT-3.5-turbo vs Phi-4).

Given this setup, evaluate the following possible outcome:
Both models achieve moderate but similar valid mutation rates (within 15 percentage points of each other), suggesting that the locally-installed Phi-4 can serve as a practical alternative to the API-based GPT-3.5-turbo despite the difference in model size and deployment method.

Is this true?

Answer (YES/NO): NO